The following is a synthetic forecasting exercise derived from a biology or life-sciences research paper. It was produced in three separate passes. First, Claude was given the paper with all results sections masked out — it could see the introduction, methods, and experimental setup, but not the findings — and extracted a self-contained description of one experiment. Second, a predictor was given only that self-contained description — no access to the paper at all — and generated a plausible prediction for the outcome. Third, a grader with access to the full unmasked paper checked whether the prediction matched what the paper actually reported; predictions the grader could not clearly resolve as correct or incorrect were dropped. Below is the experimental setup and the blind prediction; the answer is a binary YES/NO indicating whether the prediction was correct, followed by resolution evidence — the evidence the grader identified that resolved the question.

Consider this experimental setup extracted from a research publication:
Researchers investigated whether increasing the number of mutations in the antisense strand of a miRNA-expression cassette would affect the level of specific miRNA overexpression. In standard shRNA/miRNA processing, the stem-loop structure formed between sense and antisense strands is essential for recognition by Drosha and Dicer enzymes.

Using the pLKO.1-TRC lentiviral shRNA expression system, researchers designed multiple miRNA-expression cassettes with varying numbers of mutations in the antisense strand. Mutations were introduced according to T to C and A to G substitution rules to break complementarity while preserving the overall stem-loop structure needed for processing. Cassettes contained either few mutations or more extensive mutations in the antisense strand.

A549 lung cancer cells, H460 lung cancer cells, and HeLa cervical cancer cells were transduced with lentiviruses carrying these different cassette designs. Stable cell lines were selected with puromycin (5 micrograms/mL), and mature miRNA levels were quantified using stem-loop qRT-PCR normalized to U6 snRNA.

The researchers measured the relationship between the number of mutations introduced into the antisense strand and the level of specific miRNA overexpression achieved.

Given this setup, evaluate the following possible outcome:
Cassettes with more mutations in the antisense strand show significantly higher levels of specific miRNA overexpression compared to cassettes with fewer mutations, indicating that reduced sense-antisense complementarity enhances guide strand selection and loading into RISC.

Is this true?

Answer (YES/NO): NO